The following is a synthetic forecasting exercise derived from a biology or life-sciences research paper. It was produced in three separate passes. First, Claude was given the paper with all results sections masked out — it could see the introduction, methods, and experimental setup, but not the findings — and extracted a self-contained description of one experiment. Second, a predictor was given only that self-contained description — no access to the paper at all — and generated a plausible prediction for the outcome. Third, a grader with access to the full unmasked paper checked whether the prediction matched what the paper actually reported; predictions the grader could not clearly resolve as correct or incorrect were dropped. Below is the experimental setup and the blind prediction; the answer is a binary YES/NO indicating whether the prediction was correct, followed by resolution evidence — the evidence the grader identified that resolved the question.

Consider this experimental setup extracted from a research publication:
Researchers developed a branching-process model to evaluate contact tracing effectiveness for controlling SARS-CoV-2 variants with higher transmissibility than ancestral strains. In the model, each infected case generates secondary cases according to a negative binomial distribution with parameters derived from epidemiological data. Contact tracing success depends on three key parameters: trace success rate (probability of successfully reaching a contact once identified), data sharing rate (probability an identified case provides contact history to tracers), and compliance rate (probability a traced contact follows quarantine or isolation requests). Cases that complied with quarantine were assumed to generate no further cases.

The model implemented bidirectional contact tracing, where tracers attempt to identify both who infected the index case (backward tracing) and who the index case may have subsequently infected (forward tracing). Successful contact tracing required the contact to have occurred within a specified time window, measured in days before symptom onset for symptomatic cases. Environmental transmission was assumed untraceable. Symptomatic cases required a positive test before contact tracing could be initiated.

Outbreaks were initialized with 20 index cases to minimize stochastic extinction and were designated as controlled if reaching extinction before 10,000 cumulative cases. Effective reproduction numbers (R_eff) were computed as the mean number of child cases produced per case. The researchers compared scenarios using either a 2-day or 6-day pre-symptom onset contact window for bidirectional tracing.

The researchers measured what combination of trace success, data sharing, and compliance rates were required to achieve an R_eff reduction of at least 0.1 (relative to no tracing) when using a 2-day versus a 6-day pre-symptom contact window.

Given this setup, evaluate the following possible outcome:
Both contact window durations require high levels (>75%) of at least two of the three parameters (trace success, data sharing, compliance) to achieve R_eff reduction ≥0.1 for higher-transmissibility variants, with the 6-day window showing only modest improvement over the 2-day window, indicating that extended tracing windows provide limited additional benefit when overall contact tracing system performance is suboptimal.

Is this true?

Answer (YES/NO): NO